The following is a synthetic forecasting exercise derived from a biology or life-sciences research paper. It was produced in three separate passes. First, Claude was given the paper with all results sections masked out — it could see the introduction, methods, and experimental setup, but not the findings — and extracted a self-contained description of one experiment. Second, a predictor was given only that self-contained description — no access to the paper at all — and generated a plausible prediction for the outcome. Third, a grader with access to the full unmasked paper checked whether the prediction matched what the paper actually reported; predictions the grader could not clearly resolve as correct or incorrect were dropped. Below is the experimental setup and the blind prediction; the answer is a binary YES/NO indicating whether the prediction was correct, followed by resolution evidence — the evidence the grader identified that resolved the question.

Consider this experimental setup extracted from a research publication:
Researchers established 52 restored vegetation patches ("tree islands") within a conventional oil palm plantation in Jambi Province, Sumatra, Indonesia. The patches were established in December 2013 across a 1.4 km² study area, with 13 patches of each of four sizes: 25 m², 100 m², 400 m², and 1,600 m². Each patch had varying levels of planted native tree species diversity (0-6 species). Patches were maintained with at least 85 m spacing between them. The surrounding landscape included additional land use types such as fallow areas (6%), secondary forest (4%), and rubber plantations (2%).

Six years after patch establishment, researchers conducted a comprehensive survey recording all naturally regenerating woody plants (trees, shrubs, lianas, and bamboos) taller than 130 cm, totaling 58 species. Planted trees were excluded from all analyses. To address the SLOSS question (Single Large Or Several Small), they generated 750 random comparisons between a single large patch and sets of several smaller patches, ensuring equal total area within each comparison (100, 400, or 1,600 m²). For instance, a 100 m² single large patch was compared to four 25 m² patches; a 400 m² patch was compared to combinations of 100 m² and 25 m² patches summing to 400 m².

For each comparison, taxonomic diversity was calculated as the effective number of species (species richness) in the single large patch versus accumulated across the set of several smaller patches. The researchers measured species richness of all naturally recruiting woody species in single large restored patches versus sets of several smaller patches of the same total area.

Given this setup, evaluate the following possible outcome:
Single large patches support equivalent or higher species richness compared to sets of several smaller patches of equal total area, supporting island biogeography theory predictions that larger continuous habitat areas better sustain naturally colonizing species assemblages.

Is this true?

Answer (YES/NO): NO